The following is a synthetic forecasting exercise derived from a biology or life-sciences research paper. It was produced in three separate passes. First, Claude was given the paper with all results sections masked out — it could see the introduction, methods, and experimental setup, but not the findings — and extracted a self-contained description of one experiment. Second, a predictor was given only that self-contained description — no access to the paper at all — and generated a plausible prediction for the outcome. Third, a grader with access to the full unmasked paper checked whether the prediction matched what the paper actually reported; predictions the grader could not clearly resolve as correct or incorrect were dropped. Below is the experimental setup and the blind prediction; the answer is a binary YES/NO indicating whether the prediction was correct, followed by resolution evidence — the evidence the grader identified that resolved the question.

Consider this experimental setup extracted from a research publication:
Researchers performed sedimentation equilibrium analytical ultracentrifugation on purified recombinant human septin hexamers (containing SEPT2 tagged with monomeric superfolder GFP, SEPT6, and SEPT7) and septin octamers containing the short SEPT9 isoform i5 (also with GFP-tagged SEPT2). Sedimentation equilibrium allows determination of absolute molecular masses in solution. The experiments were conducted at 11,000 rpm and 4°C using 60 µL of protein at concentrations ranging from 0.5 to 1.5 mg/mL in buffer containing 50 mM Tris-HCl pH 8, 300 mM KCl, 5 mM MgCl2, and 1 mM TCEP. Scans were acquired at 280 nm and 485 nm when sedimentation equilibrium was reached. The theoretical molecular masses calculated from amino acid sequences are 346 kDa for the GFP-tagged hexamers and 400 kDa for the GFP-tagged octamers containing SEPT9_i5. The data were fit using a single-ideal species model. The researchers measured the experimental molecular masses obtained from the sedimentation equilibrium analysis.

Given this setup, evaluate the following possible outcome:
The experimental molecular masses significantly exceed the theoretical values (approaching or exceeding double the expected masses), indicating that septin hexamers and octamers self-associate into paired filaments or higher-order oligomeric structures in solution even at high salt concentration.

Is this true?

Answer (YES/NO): NO